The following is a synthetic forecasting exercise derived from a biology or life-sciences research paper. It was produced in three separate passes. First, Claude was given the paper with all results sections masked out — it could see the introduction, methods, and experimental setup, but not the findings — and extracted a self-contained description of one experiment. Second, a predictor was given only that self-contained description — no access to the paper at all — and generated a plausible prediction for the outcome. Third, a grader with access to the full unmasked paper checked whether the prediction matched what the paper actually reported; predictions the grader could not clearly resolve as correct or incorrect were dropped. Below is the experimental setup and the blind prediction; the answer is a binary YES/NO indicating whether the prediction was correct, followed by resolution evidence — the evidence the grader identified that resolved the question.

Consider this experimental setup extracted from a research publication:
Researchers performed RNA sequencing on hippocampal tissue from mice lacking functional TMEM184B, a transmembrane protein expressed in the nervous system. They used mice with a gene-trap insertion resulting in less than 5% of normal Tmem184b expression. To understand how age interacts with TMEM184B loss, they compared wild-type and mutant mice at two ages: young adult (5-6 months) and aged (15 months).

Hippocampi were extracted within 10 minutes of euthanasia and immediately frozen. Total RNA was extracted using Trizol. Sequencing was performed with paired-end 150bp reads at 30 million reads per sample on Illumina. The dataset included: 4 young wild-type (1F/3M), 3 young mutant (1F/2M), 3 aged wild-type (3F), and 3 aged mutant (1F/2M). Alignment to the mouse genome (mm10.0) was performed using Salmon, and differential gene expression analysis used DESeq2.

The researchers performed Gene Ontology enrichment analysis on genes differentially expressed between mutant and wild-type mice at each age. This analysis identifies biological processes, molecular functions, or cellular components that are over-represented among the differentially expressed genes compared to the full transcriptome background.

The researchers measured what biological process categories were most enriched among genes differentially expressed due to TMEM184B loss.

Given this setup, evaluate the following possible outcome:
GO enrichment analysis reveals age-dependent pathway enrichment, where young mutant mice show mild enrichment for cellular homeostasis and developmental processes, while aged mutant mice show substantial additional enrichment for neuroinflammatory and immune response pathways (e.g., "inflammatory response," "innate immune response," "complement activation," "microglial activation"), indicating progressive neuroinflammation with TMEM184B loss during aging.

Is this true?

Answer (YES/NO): NO